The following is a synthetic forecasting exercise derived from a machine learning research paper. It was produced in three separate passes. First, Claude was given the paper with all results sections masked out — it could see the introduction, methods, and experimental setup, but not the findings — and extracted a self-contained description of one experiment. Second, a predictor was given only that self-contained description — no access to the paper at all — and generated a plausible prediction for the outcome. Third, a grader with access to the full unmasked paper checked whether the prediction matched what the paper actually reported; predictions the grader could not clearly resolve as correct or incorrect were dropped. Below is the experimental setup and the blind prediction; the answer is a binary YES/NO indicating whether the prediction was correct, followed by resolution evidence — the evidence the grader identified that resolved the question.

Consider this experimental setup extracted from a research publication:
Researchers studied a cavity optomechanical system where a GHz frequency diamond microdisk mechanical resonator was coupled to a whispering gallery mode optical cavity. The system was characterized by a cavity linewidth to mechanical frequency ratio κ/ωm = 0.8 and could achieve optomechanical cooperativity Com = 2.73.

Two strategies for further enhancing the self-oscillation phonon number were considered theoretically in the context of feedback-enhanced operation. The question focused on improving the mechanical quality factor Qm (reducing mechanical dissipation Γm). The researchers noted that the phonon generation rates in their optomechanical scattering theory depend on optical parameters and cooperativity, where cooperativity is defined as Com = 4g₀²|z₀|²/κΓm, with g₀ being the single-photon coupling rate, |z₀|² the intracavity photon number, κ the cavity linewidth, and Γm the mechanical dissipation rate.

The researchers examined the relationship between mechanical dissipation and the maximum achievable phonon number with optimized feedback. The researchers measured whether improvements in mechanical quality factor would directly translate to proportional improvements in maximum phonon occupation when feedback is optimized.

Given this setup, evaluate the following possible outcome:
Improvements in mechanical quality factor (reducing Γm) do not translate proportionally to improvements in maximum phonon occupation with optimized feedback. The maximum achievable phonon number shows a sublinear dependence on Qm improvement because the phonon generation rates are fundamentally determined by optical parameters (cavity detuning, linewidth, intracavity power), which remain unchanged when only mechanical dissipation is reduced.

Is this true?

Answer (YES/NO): NO